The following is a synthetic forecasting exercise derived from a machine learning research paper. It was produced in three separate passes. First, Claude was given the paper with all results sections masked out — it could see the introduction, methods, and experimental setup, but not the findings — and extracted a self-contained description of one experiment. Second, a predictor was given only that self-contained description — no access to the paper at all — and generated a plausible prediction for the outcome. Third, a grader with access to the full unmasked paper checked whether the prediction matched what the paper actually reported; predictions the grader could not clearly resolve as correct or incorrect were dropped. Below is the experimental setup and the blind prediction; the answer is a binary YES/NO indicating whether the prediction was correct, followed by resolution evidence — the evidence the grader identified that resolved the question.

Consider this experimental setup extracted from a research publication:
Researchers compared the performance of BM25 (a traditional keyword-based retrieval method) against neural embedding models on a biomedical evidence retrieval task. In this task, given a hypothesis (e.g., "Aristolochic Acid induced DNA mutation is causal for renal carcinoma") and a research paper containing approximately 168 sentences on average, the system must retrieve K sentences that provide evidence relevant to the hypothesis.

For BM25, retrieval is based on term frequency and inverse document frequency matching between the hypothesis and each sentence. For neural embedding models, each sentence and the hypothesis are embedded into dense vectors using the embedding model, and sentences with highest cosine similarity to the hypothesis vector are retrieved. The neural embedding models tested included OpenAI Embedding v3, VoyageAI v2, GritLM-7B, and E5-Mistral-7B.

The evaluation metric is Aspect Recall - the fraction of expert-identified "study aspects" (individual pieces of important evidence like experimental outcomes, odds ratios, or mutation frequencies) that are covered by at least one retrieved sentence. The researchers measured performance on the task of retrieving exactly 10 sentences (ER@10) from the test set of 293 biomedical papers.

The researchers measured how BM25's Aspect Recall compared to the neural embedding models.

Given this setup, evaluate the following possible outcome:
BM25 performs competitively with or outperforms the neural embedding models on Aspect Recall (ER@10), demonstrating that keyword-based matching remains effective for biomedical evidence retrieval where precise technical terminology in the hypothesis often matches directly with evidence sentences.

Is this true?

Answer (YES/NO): NO